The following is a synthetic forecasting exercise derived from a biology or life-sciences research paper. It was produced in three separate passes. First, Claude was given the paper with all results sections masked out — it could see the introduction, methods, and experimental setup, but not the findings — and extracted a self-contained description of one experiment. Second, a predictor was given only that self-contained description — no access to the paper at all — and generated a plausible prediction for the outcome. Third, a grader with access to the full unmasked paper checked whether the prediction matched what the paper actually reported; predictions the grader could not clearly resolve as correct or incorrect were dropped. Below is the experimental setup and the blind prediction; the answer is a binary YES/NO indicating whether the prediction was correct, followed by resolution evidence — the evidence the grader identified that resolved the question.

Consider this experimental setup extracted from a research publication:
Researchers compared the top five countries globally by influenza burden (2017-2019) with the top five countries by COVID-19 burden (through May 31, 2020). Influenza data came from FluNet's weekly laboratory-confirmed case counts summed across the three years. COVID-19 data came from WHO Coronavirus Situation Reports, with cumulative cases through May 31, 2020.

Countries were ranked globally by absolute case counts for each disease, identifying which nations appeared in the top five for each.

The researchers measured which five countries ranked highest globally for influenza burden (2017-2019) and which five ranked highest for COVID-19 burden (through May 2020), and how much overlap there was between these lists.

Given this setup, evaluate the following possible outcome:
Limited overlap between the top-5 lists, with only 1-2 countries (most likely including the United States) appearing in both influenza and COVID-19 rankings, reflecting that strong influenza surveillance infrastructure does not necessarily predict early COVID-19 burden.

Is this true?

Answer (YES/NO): YES